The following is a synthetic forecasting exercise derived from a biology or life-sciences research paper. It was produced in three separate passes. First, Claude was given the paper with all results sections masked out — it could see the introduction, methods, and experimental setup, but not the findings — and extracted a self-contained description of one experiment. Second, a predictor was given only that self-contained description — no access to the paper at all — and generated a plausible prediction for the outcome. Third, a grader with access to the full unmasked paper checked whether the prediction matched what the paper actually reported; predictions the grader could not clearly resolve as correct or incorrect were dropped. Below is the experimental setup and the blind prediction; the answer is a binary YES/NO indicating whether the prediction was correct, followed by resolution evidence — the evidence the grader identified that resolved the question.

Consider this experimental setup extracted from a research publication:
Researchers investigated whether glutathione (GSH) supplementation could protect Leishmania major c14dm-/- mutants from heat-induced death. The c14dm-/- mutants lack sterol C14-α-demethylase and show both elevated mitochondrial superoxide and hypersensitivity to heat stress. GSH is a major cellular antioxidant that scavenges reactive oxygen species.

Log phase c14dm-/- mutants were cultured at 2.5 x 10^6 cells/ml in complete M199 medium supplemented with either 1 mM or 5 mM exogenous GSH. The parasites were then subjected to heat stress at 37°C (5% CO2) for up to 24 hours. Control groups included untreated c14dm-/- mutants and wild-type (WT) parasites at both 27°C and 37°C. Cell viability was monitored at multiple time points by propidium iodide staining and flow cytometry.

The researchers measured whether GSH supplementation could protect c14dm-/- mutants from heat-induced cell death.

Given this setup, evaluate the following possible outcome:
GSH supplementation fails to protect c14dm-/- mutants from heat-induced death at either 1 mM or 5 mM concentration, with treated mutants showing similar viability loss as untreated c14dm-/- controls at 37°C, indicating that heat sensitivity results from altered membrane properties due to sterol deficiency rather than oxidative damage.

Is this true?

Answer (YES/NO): NO